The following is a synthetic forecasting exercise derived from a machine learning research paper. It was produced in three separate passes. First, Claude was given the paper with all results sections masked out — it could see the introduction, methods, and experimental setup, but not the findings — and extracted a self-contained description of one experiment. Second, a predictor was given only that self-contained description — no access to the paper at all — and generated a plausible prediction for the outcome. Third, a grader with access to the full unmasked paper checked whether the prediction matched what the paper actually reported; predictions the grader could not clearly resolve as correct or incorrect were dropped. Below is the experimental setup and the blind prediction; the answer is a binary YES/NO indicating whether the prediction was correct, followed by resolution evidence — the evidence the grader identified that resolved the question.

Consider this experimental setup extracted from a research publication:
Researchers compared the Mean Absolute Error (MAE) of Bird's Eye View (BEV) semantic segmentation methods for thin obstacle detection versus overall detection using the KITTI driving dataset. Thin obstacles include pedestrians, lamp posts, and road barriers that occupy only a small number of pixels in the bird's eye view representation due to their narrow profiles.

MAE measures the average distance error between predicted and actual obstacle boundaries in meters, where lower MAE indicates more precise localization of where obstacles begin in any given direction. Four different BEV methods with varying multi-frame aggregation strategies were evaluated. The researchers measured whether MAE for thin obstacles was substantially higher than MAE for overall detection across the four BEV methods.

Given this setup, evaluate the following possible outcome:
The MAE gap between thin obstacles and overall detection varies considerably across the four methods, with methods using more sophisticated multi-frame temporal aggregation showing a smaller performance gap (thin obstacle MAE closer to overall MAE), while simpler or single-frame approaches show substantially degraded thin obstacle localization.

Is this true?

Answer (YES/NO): NO